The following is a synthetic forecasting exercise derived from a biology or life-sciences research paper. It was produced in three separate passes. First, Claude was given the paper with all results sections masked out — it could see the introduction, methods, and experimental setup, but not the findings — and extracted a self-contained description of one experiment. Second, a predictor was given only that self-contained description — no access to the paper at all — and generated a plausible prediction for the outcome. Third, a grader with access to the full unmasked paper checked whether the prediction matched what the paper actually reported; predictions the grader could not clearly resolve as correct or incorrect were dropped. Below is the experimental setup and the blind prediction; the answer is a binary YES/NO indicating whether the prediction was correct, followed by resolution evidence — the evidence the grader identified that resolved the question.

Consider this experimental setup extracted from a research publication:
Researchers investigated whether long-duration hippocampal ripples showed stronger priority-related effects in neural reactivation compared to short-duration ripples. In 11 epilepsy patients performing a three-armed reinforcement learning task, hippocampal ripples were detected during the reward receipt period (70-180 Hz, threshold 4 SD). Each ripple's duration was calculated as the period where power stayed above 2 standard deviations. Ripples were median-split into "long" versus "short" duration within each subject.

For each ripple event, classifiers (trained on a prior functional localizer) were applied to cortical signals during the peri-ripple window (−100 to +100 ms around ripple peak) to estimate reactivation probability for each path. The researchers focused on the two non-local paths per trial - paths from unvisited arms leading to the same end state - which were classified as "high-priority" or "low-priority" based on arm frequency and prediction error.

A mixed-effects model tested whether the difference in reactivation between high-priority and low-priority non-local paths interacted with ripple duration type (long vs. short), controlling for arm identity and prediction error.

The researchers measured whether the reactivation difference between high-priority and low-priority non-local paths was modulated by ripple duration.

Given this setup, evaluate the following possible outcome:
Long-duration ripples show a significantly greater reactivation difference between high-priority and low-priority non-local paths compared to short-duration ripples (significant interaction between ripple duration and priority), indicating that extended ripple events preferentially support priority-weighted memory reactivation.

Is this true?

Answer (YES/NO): NO